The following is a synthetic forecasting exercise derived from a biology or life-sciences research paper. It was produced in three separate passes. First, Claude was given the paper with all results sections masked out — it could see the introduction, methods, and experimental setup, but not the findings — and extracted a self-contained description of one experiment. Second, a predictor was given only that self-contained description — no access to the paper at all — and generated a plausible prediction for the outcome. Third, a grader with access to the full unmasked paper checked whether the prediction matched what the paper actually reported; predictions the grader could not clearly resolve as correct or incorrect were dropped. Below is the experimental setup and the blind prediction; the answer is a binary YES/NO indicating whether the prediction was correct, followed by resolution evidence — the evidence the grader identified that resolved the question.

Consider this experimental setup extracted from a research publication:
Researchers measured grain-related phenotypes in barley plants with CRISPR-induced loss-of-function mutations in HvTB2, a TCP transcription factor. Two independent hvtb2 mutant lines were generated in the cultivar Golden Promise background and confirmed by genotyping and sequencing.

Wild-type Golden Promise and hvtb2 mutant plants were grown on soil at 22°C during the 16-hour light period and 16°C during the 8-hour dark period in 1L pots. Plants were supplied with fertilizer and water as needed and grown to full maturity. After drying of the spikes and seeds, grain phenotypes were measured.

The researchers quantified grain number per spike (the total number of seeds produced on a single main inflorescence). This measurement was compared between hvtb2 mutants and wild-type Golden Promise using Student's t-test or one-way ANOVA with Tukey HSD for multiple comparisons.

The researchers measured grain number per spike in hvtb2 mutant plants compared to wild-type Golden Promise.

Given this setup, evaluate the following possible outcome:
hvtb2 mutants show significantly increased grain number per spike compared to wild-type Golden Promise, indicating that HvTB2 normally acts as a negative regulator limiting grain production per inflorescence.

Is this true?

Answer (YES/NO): NO